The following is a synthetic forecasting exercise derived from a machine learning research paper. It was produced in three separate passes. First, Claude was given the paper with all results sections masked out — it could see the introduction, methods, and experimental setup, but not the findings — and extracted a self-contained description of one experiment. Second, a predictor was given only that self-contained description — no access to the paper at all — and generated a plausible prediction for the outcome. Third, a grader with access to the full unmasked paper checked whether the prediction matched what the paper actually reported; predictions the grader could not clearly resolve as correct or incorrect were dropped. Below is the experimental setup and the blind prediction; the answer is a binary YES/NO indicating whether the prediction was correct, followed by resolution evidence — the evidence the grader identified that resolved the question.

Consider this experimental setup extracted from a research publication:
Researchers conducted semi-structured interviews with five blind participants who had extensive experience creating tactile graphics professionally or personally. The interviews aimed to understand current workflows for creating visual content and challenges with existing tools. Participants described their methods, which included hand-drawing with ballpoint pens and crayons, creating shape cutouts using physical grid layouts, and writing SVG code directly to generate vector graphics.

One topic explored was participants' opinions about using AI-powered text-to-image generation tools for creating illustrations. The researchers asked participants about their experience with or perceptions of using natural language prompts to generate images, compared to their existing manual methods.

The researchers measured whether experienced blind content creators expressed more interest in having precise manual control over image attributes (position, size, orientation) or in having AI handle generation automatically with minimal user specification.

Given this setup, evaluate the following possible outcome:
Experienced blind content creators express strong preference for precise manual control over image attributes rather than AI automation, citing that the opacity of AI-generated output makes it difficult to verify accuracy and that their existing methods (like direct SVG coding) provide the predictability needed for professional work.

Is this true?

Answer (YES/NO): NO